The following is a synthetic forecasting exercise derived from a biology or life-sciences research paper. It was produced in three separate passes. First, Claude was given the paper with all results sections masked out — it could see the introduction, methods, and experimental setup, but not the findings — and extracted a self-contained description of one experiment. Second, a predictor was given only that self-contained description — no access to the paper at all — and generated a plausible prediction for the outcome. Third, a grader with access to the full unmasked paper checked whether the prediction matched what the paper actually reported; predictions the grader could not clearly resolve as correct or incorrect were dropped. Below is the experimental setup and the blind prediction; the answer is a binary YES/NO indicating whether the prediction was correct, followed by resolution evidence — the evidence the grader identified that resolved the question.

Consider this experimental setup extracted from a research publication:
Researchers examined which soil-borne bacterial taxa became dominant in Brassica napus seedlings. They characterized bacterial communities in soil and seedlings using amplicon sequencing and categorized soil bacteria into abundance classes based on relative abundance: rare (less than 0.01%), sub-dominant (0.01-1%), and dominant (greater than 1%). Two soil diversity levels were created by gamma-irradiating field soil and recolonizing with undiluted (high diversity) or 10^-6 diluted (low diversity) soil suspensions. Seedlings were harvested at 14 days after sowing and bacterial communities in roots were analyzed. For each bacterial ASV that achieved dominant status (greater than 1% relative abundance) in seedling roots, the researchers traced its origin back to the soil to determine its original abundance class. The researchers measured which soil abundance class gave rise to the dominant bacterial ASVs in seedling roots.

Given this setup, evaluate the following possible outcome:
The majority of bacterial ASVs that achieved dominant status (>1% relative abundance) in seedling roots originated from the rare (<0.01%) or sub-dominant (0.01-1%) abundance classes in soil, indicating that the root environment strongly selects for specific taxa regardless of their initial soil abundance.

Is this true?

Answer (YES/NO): YES